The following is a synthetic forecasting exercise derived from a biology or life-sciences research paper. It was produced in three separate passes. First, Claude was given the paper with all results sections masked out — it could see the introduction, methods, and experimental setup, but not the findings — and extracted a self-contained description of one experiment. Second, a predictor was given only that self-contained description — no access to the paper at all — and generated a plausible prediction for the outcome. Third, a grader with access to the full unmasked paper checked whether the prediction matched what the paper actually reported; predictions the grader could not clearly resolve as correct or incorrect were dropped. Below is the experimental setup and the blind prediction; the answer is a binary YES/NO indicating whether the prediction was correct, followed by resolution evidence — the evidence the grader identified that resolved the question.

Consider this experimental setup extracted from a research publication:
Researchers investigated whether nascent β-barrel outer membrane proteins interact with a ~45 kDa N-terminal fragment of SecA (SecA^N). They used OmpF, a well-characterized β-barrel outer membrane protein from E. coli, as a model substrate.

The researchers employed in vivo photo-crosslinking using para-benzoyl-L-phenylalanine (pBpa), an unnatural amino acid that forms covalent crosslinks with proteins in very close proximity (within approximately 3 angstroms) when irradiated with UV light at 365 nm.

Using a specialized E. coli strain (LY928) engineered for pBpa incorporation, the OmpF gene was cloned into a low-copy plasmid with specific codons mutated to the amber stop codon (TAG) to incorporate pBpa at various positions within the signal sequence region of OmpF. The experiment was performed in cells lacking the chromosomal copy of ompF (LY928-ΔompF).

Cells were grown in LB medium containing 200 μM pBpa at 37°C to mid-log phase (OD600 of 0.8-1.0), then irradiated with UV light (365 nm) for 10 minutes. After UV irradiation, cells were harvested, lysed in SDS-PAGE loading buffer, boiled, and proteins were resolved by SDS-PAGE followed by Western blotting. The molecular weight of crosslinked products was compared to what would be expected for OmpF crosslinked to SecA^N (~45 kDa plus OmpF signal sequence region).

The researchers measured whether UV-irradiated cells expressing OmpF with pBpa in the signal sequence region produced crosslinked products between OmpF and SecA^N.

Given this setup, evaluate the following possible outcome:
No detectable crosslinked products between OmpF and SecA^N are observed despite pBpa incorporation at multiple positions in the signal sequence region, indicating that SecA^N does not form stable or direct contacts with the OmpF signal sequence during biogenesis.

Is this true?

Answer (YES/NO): NO